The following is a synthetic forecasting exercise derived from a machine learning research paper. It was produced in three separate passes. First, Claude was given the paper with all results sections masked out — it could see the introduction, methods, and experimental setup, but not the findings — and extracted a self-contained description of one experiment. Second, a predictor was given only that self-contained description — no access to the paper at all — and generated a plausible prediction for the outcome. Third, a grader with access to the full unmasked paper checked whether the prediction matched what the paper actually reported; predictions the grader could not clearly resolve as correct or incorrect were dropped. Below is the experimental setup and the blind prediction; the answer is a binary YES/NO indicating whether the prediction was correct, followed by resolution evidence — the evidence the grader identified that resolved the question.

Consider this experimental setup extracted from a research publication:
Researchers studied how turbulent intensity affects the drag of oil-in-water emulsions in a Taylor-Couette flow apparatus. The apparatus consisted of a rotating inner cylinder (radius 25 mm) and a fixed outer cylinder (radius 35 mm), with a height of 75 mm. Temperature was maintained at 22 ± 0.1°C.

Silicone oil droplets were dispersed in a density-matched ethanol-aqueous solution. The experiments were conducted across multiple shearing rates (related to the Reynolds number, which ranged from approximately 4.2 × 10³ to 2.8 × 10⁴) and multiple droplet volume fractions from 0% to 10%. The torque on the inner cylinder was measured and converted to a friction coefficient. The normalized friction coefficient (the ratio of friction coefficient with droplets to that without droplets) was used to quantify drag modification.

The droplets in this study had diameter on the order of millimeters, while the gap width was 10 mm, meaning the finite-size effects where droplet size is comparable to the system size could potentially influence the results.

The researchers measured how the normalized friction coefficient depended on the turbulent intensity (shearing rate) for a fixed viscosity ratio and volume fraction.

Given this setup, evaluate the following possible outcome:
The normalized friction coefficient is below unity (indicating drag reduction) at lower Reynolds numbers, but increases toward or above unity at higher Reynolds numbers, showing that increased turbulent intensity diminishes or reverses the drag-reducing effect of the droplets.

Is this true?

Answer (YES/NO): NO